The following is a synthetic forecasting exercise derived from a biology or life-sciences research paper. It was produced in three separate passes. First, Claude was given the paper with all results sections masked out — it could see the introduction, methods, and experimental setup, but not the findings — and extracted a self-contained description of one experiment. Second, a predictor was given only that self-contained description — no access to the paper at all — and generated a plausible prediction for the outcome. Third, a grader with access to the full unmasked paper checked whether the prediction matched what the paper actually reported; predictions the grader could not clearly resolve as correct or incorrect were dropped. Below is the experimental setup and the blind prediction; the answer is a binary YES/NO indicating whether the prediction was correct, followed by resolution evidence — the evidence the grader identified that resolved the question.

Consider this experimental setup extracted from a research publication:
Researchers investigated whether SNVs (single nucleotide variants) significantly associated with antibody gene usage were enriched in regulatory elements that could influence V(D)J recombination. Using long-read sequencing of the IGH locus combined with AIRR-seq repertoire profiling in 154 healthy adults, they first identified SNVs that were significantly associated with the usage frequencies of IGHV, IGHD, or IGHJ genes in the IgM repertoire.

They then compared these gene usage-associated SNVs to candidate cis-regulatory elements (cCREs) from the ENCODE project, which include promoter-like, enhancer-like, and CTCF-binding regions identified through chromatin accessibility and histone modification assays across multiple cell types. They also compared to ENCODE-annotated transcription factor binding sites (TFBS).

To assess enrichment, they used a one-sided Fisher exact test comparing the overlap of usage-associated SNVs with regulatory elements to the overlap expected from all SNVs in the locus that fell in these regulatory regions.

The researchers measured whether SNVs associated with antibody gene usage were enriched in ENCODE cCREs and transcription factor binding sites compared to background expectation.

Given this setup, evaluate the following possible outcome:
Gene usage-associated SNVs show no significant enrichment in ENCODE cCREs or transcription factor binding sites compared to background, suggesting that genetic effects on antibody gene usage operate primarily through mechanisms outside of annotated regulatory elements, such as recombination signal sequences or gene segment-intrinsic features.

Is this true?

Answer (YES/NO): NO